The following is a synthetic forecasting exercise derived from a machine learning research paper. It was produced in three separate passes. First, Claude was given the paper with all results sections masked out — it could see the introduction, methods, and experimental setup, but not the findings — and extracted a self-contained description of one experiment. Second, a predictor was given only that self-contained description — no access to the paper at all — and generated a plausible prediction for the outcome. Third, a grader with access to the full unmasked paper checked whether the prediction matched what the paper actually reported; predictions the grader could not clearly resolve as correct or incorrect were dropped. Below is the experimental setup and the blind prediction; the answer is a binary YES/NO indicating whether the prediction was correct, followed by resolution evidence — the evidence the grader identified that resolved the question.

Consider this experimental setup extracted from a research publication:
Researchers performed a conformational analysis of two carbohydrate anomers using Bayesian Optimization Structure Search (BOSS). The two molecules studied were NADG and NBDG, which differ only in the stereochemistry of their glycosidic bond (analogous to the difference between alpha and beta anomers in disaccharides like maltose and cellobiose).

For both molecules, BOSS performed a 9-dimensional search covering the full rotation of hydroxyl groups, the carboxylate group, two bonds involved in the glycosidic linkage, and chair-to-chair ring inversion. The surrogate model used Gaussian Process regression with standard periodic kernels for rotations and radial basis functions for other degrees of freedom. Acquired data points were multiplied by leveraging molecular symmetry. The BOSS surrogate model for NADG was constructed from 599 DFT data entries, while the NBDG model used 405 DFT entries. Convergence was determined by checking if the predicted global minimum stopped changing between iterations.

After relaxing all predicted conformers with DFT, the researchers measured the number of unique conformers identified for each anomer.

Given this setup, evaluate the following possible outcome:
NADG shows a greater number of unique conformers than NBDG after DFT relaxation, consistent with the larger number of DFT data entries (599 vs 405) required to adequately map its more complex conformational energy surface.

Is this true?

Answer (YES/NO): NO